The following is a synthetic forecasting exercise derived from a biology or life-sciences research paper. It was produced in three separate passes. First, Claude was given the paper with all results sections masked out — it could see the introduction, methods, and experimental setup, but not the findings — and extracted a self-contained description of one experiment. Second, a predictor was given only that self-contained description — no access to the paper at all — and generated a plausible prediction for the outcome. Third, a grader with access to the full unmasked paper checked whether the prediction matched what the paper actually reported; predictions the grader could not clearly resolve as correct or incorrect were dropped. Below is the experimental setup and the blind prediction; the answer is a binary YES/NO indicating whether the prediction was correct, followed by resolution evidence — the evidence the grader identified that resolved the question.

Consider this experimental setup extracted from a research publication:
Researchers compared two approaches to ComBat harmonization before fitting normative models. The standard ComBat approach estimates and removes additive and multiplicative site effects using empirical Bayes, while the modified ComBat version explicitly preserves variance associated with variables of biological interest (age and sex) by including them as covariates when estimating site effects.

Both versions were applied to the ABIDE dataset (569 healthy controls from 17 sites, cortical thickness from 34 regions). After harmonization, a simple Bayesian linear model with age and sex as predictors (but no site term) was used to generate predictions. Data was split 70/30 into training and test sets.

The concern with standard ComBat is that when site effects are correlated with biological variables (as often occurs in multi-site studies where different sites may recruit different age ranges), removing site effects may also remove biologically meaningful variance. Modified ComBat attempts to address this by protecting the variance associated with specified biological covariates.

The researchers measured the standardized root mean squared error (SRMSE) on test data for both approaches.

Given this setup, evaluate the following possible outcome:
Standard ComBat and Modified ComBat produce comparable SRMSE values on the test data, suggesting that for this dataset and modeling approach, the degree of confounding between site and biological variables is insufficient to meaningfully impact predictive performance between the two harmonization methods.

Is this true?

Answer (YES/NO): NO